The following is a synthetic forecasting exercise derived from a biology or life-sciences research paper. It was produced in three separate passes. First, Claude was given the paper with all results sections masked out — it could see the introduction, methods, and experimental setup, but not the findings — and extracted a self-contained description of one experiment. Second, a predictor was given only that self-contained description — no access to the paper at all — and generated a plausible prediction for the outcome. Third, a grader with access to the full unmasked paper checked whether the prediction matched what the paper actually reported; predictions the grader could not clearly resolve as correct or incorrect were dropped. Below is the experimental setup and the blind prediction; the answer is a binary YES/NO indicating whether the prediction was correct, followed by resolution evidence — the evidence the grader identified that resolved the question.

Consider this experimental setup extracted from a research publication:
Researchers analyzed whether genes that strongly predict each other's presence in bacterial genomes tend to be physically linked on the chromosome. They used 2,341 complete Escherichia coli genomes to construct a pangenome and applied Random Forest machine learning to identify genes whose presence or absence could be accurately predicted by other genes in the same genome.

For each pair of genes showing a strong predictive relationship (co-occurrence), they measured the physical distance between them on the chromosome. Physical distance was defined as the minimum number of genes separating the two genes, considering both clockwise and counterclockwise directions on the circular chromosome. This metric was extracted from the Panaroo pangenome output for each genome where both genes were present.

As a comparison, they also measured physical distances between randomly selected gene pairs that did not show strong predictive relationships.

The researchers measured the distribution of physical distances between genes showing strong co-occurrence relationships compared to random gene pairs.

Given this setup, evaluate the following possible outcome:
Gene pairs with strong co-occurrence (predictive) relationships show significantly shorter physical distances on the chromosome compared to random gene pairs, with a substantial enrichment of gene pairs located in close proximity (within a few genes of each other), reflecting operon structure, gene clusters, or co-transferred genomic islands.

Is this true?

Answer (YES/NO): YES